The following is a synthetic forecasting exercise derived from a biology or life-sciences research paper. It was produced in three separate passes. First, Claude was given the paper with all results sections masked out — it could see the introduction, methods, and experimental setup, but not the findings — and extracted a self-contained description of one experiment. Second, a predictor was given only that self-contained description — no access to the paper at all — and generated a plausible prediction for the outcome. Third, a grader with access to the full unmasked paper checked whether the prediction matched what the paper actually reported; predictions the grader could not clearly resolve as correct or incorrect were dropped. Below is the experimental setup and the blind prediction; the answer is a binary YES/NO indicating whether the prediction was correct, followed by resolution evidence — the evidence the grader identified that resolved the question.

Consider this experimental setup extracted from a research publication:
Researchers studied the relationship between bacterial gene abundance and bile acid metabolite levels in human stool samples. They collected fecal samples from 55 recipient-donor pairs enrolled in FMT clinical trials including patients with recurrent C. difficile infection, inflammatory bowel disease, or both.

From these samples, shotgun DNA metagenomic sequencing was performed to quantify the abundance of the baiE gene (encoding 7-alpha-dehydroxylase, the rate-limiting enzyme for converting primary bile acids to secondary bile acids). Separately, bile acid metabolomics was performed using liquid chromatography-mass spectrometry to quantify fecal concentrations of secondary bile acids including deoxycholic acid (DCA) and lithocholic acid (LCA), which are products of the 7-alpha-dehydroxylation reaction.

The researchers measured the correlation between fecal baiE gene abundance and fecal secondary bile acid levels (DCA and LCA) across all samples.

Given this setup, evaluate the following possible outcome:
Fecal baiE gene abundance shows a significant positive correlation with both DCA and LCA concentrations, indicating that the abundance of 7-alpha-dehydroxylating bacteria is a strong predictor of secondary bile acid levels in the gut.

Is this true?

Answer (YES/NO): YES